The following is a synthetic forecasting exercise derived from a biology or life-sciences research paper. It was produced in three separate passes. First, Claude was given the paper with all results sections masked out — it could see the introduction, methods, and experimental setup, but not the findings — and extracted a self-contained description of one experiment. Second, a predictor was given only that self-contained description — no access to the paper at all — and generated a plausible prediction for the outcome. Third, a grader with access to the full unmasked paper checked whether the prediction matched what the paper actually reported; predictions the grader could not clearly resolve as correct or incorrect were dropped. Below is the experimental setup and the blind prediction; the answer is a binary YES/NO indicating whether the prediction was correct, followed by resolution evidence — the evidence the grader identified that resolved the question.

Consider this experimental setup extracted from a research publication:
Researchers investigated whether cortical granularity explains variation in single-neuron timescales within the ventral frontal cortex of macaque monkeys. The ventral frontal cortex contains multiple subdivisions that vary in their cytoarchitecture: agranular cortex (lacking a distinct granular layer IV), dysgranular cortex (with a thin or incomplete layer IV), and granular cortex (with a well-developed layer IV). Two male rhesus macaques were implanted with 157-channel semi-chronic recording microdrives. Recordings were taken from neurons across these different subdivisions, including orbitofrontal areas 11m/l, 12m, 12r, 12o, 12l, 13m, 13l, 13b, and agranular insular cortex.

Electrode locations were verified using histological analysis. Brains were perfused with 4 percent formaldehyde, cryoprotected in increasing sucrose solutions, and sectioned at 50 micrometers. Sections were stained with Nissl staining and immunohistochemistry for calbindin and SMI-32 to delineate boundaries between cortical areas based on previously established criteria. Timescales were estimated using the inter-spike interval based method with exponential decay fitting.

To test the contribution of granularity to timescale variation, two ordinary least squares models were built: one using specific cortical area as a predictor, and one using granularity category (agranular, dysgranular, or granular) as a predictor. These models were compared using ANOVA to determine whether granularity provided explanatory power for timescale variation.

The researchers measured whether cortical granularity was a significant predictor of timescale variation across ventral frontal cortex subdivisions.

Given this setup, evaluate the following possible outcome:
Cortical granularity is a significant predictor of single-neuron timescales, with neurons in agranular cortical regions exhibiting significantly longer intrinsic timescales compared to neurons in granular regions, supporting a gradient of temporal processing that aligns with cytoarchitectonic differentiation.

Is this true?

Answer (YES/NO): NO